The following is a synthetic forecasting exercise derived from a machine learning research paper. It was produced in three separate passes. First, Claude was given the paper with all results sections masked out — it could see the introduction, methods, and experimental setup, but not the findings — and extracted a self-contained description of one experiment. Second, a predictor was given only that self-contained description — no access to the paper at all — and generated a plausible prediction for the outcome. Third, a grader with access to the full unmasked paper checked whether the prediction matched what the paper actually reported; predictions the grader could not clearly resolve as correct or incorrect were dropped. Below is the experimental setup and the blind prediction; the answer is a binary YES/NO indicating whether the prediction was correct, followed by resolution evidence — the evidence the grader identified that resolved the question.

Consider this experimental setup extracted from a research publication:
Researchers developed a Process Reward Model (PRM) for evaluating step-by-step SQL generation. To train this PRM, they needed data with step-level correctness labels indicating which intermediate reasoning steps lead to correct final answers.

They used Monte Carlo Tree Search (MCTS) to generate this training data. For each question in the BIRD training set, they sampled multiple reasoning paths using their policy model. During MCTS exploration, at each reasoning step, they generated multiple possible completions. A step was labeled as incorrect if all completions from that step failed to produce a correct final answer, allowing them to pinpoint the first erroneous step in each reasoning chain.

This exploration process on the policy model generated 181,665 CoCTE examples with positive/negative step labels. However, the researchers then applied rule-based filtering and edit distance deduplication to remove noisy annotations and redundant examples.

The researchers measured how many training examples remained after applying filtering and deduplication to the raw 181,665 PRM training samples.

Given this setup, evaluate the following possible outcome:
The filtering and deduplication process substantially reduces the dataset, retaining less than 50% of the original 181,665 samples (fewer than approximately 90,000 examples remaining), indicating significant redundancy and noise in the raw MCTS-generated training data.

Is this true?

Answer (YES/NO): YES